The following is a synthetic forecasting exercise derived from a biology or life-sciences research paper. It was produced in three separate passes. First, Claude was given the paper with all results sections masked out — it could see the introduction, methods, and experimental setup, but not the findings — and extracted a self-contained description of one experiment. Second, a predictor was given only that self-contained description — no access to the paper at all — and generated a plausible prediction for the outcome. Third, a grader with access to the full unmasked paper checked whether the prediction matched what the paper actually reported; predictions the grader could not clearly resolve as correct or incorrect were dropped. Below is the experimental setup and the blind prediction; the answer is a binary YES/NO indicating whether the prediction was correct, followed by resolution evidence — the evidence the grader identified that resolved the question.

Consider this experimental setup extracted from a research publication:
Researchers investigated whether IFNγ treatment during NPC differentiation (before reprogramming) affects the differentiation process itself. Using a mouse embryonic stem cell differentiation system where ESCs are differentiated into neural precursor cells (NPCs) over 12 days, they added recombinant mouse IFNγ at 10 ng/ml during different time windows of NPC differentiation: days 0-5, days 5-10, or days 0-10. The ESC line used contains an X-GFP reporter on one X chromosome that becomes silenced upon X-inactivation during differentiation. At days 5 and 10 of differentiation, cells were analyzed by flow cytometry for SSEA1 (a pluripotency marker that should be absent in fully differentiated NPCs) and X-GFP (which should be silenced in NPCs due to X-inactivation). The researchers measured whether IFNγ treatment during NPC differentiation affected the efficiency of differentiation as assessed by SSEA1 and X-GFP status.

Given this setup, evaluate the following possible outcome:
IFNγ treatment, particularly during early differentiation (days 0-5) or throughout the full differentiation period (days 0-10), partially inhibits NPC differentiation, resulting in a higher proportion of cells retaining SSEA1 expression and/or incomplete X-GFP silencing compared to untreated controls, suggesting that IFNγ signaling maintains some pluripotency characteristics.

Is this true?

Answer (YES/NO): NO